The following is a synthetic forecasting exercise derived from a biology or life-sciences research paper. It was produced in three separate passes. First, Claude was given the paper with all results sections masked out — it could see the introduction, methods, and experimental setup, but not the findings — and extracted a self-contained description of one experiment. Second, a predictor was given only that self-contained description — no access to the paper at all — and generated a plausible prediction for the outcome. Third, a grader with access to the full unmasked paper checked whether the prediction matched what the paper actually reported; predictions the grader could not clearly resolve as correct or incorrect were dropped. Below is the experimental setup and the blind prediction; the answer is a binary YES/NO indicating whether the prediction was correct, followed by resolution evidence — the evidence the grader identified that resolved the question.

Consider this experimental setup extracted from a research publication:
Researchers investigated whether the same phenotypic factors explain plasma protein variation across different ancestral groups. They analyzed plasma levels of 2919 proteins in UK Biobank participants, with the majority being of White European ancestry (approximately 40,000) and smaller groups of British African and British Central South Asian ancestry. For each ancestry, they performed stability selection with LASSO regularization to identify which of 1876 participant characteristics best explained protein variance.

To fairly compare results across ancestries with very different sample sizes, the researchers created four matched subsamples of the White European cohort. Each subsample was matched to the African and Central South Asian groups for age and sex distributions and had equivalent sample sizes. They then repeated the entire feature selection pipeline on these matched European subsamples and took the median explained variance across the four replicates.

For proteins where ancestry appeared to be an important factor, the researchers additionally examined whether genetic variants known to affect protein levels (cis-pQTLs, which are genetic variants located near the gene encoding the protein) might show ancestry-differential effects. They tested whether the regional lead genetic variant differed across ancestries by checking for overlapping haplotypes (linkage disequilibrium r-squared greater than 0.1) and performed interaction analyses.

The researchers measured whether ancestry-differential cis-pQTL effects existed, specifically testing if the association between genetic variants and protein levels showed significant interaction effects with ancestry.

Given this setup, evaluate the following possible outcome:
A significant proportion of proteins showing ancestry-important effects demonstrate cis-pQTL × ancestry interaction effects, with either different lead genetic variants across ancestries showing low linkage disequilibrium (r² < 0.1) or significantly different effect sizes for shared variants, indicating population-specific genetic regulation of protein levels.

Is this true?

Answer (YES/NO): YES